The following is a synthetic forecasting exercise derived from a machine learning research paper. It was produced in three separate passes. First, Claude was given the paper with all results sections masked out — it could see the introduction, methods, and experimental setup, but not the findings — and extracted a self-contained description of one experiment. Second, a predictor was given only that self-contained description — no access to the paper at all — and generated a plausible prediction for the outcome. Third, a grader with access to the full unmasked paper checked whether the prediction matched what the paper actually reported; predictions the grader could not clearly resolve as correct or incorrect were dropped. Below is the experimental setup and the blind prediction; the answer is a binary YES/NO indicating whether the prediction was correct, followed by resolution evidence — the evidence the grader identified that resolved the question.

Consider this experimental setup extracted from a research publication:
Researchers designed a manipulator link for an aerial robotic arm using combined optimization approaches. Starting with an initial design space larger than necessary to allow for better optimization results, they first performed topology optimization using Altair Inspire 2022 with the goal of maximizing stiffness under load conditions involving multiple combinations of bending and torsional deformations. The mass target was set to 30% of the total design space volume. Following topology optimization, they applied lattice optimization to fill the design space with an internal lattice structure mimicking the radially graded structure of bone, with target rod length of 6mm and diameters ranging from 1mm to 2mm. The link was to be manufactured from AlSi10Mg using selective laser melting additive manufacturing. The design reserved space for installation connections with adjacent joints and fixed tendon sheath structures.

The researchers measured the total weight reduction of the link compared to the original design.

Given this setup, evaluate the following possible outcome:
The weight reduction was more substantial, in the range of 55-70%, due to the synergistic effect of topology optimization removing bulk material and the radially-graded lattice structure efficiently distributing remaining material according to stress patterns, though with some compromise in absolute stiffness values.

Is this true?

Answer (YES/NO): NO